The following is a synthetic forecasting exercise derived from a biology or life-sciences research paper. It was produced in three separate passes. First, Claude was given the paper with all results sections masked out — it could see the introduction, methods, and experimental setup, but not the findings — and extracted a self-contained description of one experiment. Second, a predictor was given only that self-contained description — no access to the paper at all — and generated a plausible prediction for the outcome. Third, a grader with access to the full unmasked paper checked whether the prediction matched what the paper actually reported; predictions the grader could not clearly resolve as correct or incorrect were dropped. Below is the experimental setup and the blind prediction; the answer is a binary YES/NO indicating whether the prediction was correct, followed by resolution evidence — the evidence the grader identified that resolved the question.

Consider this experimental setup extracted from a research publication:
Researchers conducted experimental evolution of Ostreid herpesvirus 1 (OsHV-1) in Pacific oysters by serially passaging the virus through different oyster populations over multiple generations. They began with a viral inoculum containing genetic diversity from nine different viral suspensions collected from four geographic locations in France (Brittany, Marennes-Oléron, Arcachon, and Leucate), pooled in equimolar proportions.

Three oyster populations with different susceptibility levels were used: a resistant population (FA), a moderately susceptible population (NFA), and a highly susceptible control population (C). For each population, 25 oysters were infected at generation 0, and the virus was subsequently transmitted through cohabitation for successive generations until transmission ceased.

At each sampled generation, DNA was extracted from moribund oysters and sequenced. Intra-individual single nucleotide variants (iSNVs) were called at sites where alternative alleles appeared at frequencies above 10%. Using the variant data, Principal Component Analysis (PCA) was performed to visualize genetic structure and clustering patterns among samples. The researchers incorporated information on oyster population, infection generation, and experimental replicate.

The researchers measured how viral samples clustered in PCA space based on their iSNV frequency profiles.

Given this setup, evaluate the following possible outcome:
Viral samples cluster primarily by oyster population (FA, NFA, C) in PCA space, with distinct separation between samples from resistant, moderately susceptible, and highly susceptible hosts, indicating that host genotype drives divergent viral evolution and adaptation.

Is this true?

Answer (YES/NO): NO